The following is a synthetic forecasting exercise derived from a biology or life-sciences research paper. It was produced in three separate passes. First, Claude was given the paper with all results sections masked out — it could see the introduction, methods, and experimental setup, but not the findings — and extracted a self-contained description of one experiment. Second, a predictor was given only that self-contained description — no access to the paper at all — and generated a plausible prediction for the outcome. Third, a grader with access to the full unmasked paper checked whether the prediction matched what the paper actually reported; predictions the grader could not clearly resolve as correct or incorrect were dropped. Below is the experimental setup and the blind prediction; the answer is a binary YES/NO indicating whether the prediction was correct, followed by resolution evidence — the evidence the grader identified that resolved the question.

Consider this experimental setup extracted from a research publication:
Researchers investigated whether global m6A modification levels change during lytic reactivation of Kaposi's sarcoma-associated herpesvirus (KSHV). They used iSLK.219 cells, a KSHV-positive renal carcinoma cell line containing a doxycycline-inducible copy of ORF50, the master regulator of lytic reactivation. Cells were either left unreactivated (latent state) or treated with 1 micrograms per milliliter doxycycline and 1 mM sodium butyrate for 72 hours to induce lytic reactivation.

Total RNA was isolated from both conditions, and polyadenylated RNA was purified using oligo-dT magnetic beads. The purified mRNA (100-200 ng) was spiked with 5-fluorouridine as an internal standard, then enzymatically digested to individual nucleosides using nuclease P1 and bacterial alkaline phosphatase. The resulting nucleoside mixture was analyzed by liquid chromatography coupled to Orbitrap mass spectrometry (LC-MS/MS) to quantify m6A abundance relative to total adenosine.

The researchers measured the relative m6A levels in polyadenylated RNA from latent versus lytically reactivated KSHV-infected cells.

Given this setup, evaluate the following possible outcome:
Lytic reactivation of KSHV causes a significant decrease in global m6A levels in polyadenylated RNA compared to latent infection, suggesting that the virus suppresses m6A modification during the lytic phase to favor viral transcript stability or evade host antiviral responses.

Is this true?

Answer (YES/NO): NO